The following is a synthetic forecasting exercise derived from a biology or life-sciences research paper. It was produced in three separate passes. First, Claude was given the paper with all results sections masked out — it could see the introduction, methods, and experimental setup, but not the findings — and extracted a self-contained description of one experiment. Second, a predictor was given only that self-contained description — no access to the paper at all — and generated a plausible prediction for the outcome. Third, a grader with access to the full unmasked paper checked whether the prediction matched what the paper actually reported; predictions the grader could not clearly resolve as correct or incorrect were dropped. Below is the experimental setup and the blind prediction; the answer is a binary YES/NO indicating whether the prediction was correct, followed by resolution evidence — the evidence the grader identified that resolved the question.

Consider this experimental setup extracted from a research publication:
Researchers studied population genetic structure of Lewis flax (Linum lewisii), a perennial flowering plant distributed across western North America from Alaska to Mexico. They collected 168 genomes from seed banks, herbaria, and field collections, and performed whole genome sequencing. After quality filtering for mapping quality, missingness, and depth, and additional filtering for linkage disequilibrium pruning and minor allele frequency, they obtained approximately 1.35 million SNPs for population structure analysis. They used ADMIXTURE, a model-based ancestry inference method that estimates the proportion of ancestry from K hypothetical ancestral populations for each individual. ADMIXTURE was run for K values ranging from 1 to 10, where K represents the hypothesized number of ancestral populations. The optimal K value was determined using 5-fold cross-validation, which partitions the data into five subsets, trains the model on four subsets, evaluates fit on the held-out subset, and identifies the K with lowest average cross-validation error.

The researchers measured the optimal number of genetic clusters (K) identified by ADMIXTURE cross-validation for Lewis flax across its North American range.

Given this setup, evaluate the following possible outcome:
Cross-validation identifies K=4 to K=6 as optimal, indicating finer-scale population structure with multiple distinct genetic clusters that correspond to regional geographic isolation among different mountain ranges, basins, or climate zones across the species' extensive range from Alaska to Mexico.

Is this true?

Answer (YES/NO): YES